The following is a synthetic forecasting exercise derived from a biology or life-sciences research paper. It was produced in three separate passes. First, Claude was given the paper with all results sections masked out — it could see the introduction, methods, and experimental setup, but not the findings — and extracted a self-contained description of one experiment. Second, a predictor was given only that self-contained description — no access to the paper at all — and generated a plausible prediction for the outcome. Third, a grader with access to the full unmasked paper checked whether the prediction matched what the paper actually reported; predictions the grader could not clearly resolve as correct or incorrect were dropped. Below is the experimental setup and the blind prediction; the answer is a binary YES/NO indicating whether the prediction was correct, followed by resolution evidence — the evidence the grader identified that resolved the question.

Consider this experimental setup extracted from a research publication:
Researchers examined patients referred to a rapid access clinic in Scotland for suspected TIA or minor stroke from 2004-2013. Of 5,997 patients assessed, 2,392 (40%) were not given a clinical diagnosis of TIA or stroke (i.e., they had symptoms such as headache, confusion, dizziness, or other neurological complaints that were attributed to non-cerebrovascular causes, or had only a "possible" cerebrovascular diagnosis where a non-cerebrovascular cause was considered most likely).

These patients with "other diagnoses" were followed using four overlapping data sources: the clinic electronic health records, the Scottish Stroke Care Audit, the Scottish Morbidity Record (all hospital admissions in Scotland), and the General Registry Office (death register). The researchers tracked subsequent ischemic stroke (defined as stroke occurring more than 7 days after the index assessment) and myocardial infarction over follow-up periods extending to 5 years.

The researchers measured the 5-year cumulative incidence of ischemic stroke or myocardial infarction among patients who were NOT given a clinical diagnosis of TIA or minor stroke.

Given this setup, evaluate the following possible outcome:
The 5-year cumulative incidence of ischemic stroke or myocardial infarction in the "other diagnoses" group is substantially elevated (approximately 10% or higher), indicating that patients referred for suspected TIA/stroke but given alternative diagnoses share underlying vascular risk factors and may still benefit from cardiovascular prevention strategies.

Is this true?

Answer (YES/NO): YES